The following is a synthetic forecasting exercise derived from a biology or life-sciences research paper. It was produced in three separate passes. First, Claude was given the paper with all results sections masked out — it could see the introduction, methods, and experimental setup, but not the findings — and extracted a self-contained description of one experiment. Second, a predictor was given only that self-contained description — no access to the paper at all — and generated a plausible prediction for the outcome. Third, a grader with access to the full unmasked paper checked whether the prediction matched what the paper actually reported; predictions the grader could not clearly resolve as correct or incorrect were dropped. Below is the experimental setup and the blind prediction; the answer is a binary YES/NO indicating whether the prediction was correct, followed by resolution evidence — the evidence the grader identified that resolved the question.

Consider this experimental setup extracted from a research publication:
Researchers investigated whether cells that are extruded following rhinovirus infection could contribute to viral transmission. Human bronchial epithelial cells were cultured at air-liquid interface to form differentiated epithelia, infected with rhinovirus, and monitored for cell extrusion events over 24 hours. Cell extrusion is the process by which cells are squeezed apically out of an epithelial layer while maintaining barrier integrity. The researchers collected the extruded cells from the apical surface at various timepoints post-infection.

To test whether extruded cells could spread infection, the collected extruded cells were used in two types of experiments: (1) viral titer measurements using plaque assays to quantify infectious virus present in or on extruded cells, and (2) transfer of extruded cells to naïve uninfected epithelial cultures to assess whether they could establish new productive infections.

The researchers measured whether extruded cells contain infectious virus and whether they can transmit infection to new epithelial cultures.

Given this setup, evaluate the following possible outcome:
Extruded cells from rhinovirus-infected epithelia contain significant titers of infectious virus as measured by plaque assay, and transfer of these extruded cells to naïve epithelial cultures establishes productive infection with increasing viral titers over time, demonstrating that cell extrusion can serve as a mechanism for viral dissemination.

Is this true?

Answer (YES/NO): NO